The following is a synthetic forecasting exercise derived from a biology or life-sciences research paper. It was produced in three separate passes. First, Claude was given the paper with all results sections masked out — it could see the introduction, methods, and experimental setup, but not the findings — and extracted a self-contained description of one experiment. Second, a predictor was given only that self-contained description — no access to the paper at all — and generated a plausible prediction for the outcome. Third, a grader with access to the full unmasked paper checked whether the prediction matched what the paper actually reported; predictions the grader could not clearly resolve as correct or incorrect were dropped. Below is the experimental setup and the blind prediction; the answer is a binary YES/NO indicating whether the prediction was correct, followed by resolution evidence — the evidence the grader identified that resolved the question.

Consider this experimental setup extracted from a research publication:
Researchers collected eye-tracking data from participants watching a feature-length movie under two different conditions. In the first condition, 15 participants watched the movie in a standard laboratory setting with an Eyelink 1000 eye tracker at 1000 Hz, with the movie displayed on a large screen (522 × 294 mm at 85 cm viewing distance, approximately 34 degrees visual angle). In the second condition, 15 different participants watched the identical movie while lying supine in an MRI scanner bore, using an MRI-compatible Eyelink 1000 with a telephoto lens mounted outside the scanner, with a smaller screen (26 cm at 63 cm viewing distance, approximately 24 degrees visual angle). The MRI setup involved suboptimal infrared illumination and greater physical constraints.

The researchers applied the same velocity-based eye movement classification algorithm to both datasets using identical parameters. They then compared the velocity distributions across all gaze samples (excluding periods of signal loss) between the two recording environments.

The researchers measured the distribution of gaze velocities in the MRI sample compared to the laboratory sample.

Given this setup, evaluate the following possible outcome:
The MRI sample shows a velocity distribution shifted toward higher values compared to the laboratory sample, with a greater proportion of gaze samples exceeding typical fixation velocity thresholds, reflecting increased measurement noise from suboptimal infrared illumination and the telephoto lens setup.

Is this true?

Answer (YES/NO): YES